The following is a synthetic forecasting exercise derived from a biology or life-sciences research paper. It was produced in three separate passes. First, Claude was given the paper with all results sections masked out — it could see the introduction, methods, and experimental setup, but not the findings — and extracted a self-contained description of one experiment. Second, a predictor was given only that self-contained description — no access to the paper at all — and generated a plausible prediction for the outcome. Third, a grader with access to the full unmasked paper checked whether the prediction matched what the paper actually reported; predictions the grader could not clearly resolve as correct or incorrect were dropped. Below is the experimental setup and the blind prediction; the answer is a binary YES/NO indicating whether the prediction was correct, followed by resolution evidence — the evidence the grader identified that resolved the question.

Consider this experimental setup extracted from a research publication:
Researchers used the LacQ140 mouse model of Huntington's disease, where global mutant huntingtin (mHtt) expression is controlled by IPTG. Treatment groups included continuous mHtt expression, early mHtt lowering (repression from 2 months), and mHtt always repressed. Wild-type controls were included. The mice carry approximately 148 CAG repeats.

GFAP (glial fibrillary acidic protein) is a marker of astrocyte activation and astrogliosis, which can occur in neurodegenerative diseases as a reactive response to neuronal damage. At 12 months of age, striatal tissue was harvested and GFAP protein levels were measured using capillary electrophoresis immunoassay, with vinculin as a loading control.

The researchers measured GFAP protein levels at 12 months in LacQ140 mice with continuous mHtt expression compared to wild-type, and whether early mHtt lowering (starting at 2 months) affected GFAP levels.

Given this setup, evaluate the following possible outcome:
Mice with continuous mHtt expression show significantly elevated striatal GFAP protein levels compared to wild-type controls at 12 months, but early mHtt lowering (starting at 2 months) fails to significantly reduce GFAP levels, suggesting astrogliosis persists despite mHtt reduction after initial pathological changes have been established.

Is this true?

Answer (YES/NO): NO